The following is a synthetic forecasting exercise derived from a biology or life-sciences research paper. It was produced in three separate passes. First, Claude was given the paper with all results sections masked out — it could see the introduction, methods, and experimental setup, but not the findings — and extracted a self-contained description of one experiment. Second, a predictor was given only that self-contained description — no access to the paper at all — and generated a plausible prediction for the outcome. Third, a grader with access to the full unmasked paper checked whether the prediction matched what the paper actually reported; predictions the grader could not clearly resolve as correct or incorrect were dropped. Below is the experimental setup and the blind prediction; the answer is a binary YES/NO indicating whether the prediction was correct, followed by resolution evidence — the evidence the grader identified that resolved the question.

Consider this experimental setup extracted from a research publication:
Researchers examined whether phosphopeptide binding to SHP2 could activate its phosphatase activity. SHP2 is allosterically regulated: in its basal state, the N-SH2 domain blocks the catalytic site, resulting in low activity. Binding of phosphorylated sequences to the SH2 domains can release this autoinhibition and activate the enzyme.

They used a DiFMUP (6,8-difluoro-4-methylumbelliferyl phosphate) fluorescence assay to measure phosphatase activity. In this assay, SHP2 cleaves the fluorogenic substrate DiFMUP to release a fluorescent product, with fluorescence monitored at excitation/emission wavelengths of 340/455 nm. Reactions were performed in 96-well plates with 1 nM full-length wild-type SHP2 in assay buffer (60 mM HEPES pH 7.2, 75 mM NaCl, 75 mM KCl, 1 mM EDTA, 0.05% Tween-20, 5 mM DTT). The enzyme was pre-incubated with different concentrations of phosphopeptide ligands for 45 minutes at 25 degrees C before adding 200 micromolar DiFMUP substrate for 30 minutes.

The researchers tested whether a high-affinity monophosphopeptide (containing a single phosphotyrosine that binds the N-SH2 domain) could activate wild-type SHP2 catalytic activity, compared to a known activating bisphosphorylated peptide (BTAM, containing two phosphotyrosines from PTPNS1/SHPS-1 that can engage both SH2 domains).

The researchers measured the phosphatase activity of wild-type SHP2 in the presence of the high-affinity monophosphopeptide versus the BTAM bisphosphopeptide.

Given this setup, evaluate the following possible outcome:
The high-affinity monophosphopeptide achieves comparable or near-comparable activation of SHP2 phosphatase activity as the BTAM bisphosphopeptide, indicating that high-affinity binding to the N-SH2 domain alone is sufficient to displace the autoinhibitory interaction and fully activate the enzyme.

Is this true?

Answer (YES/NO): NO